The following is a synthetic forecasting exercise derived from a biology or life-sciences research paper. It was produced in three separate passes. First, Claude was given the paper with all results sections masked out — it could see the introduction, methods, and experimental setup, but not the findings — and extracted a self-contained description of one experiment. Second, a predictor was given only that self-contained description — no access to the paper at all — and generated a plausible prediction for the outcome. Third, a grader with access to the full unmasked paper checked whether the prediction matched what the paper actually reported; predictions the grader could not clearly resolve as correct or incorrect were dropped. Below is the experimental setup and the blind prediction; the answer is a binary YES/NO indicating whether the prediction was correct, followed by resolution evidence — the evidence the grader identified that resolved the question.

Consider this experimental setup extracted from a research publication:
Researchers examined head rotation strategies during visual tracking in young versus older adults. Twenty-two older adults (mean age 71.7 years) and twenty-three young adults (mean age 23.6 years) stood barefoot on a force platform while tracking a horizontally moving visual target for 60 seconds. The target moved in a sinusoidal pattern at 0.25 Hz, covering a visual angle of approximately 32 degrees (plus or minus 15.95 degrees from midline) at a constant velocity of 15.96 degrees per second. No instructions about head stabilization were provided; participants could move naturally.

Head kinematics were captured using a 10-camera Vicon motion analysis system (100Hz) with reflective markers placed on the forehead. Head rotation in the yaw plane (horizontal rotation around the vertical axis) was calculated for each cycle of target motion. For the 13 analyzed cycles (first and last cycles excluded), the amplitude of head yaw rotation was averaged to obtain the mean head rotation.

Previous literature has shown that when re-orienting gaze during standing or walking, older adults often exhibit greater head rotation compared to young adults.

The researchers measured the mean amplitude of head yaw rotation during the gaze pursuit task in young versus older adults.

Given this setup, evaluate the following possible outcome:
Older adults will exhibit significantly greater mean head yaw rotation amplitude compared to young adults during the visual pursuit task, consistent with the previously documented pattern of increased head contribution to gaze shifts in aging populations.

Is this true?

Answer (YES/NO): NO